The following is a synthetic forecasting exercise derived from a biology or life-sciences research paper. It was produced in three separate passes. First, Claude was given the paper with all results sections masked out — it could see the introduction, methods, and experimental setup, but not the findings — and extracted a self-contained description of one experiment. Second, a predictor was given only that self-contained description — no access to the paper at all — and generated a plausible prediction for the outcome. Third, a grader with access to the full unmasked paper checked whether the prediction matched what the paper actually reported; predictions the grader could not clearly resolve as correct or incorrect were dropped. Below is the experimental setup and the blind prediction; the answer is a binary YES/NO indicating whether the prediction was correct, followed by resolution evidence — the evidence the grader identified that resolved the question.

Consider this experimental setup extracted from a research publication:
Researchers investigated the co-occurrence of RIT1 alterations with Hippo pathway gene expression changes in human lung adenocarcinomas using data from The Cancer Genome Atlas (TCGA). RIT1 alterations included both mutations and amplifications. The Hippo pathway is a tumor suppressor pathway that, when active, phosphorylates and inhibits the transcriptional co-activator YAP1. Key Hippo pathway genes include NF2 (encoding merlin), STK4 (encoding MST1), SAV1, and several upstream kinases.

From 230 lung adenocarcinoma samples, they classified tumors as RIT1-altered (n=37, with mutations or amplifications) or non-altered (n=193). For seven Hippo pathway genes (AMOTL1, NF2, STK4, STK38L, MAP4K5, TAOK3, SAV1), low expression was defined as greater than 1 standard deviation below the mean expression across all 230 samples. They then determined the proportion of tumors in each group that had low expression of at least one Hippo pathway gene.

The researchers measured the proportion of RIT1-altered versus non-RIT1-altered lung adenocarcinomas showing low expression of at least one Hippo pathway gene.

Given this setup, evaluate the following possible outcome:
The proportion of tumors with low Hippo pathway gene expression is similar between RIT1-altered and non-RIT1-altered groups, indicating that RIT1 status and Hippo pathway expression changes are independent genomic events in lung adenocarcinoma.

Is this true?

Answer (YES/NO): NO